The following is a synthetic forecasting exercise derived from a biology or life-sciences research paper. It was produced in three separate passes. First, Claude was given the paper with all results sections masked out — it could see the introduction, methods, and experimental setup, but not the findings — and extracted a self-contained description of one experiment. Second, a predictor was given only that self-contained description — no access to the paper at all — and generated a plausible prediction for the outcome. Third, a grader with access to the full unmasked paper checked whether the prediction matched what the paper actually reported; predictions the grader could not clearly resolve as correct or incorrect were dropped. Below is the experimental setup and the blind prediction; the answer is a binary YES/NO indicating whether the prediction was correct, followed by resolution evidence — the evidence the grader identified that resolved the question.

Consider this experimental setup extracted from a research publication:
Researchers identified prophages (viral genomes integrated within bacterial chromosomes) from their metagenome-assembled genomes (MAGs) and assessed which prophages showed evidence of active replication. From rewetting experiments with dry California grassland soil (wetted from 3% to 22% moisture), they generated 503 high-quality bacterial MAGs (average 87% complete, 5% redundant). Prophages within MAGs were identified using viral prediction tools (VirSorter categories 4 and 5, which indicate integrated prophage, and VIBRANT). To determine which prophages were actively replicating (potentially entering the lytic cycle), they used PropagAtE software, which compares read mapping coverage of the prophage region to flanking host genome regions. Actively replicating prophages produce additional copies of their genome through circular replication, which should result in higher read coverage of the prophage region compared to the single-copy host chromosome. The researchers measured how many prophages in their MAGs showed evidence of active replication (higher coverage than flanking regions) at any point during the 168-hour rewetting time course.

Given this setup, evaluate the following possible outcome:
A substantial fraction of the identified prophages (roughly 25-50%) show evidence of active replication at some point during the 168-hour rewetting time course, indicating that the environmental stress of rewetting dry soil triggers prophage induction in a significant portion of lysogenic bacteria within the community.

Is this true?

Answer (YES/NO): NO